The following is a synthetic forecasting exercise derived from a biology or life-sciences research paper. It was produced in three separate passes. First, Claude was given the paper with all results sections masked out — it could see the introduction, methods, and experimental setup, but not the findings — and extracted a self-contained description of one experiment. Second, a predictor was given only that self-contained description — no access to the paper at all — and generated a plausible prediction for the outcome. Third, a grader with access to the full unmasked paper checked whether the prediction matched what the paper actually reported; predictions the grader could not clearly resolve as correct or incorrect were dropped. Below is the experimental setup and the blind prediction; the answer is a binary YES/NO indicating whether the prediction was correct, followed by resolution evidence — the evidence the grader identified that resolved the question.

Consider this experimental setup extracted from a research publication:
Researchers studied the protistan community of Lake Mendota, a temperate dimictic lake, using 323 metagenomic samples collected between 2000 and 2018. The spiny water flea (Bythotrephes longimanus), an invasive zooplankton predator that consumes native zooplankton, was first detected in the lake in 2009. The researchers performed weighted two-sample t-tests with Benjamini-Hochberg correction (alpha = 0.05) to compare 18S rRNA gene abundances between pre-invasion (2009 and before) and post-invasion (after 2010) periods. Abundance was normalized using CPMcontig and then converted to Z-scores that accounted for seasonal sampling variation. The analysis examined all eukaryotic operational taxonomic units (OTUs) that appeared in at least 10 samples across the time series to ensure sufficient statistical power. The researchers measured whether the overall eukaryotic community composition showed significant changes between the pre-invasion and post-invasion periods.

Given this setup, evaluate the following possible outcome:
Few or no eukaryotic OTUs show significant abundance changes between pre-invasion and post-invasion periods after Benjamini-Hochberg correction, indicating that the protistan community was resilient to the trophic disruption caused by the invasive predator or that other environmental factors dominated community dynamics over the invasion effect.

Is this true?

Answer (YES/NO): NO